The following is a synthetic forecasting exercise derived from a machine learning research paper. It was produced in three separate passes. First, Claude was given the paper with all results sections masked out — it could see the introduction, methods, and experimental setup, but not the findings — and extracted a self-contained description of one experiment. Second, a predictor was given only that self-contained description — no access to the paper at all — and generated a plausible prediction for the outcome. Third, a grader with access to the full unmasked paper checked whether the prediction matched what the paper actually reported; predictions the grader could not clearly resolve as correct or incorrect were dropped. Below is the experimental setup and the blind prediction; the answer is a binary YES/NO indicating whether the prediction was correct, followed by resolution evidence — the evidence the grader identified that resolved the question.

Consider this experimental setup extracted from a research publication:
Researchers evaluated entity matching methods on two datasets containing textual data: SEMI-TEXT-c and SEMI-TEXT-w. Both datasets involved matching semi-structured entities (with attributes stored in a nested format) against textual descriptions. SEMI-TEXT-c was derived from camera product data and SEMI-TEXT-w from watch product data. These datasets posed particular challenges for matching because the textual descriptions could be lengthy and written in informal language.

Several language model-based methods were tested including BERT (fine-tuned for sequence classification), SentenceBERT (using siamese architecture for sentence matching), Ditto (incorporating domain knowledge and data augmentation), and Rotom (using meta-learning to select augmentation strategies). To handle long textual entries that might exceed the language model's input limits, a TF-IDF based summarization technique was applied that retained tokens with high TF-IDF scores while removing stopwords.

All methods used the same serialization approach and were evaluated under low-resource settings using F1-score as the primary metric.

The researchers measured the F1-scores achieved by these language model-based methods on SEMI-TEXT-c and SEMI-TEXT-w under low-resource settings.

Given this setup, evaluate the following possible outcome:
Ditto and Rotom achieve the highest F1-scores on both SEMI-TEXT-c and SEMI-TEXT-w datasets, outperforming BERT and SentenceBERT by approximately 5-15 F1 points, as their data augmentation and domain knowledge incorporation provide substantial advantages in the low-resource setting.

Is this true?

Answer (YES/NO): NO